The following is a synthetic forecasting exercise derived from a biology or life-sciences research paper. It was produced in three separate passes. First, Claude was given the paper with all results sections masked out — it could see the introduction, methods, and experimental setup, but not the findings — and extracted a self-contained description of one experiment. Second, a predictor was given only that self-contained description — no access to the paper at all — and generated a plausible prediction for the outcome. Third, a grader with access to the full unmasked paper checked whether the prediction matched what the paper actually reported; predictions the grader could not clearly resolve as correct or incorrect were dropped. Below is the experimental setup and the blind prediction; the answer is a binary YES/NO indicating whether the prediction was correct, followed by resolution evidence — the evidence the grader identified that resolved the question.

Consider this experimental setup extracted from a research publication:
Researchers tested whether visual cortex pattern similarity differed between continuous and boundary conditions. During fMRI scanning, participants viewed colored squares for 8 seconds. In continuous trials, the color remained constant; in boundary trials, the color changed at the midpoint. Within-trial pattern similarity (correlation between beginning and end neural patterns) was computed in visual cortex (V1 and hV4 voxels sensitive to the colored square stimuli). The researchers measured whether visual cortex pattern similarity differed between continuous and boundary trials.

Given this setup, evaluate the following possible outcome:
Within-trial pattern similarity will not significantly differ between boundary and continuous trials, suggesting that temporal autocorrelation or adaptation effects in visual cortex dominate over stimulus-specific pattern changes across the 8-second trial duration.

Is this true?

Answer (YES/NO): YES